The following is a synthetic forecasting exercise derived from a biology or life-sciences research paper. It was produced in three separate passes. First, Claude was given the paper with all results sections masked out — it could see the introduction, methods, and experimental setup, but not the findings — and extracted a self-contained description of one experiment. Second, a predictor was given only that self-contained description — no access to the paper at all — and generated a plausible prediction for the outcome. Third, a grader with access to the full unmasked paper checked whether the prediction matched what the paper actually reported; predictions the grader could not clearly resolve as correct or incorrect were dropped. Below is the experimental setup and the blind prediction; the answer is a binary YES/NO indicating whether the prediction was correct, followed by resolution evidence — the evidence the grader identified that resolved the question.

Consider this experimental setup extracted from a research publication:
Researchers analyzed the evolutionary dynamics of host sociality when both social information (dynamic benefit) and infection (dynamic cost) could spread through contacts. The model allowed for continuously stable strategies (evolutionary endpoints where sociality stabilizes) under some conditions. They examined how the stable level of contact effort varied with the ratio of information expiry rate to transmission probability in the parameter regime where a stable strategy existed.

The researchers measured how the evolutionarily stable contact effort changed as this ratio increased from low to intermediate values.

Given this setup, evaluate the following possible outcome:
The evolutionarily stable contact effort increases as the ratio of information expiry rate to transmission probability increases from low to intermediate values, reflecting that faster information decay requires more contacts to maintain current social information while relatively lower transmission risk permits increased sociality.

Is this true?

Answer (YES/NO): YES